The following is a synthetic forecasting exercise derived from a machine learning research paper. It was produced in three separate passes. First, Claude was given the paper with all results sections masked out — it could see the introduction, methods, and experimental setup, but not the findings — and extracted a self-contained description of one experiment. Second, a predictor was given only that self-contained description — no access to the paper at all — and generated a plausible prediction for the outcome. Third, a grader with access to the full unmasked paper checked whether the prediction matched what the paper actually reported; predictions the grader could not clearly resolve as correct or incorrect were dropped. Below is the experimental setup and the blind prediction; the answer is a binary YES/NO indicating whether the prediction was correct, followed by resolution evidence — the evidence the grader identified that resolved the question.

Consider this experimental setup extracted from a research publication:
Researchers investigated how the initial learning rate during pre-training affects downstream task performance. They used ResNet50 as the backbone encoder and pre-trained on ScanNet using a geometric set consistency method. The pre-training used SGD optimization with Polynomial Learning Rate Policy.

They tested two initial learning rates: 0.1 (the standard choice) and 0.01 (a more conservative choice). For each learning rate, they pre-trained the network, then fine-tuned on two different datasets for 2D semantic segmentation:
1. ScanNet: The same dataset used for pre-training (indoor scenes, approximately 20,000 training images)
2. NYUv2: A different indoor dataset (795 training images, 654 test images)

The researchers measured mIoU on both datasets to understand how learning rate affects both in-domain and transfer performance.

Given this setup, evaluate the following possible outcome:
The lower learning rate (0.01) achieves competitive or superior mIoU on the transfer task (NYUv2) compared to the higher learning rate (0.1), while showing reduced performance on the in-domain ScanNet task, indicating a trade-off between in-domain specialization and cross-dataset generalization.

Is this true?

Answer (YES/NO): YES